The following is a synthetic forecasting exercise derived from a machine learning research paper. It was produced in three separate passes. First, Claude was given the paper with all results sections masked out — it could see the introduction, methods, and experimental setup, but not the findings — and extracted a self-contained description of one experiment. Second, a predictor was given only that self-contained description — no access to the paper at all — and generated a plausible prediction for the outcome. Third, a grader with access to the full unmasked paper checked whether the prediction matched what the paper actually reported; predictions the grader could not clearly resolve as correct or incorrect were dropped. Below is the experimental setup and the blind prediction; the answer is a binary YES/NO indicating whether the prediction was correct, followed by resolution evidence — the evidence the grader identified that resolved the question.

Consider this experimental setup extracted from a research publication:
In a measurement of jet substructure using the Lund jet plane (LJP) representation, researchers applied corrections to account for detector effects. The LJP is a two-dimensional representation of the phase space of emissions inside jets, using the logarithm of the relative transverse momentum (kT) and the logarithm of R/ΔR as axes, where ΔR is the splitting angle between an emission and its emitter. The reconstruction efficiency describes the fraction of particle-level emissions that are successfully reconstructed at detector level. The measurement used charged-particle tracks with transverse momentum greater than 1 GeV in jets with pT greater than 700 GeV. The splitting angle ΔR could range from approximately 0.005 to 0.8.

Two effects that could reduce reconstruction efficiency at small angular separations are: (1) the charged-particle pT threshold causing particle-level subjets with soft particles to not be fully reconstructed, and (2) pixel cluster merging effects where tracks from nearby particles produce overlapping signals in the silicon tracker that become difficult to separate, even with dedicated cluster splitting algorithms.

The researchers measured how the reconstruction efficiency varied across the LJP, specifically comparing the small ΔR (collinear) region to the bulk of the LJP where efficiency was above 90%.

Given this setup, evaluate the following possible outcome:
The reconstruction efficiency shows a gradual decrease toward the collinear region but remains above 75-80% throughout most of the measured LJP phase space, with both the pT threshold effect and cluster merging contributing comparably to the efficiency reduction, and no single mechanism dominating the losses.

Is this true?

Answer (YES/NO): NO